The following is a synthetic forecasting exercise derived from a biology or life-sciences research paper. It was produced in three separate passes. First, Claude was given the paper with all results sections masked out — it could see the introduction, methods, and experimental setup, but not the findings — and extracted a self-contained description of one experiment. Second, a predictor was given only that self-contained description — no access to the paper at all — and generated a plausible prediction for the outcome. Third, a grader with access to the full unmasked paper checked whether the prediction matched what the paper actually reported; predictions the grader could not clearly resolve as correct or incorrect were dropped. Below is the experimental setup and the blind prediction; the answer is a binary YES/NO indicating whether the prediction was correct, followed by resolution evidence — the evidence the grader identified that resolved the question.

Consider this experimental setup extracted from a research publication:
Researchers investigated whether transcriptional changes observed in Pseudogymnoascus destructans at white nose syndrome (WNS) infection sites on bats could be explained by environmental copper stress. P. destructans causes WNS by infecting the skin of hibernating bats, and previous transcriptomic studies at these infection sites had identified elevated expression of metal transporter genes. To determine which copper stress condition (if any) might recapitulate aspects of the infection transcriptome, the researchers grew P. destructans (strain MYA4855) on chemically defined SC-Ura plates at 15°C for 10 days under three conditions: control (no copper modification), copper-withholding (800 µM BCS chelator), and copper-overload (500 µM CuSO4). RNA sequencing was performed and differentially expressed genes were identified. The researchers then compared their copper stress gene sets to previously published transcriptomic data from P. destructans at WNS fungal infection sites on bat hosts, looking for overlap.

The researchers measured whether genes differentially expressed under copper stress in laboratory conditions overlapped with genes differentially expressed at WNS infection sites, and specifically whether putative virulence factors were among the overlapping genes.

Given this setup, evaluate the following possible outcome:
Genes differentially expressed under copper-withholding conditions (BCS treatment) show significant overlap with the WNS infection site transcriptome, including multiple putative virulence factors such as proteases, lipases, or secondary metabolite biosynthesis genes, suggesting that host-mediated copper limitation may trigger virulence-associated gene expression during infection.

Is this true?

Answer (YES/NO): YES